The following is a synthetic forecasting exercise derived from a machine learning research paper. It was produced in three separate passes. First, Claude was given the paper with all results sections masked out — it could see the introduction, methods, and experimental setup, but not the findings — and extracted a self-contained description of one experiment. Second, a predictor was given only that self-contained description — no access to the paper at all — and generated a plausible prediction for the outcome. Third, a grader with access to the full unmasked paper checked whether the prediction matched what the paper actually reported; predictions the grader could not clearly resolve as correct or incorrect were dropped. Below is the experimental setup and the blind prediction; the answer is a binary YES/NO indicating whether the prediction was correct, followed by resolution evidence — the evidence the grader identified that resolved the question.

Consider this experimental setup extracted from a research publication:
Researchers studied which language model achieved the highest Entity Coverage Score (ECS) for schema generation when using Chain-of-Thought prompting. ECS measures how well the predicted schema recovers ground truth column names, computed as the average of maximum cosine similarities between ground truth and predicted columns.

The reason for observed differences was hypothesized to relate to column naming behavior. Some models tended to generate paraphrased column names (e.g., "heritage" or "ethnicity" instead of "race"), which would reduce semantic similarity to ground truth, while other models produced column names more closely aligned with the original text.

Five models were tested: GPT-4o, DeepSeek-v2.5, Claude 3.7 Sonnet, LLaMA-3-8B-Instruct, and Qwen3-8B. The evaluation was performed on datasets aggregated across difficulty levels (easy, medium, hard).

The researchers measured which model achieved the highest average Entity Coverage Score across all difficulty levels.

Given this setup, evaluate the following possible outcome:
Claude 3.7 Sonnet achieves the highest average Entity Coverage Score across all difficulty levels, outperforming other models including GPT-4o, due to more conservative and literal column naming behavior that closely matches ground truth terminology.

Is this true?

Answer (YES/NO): NO